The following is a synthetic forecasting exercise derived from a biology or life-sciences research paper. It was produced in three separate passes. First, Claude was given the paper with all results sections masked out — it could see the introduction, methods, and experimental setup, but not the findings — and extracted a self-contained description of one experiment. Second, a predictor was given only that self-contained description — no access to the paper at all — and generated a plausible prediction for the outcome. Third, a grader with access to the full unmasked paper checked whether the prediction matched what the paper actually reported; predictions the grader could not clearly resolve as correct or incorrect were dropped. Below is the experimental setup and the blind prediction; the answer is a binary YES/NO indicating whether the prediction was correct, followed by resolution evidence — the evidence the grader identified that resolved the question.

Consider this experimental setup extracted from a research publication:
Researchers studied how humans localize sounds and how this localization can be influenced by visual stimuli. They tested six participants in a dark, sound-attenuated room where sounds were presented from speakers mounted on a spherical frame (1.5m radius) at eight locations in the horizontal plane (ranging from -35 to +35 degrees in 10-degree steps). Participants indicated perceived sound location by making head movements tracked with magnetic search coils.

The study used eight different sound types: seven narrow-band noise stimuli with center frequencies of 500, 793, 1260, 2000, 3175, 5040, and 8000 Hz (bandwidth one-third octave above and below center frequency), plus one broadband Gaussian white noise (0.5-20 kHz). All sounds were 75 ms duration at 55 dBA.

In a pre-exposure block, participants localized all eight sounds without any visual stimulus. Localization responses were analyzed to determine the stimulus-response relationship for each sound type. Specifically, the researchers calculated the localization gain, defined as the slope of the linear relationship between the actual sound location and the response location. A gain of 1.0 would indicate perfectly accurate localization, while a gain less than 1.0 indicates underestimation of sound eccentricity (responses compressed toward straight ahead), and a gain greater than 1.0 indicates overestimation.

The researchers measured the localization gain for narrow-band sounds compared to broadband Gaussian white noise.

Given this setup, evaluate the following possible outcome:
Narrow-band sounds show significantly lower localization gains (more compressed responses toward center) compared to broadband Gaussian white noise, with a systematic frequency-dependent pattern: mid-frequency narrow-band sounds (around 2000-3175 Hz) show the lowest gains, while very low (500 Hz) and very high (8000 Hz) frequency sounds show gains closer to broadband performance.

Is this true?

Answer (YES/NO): NO